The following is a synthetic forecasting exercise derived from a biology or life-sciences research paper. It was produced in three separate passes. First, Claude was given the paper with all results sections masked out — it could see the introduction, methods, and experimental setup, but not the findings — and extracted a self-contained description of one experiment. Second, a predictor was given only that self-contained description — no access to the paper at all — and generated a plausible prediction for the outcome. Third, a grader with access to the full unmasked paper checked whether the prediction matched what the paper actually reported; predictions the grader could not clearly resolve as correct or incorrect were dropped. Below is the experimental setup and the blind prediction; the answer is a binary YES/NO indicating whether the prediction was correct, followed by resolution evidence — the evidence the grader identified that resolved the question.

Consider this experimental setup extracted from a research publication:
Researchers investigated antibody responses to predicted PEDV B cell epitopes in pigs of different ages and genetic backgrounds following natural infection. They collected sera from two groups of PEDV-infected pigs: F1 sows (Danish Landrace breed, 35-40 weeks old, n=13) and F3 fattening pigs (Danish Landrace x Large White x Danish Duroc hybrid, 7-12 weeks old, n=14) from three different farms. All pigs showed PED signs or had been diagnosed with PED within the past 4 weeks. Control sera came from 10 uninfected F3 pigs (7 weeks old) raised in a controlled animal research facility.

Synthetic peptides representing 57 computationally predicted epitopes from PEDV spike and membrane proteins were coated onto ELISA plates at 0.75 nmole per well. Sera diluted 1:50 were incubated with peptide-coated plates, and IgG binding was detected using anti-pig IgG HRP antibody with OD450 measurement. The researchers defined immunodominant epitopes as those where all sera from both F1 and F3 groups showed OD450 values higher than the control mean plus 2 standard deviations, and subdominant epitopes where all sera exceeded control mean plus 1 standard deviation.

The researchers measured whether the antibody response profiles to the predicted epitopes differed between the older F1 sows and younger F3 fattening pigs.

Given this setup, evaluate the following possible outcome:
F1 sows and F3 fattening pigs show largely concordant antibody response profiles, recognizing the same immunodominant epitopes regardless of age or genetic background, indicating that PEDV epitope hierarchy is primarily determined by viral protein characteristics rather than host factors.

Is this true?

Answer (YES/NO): NO